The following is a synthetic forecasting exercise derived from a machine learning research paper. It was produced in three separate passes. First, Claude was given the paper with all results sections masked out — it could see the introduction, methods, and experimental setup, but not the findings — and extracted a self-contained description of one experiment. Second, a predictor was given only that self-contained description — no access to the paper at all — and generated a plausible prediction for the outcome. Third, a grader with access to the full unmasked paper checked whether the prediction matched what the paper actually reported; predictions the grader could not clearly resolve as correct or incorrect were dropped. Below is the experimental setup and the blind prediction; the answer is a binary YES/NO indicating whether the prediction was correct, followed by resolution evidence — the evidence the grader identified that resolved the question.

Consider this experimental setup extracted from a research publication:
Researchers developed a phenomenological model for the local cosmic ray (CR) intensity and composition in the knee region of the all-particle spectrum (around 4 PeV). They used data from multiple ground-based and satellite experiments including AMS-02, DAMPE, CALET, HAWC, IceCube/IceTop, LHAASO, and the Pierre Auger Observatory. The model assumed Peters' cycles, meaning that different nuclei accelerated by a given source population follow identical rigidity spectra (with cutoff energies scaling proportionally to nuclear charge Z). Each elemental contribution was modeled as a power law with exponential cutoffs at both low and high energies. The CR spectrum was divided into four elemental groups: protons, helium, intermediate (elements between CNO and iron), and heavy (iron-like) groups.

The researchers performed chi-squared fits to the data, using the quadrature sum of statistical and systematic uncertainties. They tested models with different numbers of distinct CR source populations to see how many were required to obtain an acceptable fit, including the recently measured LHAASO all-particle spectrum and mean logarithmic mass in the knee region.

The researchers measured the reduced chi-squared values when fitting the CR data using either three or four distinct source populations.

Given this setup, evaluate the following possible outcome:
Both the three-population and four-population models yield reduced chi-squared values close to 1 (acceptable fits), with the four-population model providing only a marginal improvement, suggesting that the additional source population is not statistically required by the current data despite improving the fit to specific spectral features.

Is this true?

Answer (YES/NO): NO